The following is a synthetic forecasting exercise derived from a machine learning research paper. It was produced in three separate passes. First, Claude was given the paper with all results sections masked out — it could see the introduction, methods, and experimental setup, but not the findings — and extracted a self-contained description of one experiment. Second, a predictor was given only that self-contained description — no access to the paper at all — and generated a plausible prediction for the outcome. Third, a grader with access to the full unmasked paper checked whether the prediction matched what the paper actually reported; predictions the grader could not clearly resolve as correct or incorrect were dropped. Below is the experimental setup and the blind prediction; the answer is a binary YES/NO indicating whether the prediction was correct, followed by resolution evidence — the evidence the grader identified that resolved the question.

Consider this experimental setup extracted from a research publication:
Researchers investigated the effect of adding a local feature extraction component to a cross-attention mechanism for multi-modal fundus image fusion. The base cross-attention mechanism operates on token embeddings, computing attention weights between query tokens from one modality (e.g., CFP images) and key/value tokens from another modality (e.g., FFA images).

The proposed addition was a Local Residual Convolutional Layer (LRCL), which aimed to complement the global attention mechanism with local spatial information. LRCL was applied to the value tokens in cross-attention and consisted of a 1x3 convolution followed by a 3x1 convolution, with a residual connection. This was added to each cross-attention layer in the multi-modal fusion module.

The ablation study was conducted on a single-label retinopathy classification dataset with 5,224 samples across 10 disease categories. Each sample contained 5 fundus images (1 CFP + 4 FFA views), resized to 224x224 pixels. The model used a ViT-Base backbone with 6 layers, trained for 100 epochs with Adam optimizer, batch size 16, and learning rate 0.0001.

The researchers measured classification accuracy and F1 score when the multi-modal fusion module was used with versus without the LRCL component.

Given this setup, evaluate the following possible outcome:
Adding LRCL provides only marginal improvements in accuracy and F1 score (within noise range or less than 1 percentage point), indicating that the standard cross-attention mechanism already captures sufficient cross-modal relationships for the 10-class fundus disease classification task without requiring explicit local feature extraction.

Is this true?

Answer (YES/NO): NO